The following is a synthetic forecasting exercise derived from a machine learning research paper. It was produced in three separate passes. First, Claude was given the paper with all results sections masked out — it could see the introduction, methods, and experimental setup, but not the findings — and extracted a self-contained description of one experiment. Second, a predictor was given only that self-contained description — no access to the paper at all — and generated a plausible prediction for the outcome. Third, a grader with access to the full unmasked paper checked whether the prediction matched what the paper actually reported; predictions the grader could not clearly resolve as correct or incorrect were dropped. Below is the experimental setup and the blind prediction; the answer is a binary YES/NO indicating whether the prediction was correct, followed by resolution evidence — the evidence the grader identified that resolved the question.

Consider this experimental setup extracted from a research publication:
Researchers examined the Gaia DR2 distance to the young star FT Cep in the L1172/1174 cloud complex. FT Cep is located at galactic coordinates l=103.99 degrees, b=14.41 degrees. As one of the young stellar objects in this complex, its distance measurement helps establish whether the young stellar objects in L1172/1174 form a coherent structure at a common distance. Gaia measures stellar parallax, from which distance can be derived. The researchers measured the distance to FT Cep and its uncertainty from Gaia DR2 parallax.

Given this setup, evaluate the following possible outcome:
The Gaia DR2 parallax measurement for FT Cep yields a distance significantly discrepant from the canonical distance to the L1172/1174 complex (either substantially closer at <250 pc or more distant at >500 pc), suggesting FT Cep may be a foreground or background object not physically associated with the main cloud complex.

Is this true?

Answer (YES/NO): NO